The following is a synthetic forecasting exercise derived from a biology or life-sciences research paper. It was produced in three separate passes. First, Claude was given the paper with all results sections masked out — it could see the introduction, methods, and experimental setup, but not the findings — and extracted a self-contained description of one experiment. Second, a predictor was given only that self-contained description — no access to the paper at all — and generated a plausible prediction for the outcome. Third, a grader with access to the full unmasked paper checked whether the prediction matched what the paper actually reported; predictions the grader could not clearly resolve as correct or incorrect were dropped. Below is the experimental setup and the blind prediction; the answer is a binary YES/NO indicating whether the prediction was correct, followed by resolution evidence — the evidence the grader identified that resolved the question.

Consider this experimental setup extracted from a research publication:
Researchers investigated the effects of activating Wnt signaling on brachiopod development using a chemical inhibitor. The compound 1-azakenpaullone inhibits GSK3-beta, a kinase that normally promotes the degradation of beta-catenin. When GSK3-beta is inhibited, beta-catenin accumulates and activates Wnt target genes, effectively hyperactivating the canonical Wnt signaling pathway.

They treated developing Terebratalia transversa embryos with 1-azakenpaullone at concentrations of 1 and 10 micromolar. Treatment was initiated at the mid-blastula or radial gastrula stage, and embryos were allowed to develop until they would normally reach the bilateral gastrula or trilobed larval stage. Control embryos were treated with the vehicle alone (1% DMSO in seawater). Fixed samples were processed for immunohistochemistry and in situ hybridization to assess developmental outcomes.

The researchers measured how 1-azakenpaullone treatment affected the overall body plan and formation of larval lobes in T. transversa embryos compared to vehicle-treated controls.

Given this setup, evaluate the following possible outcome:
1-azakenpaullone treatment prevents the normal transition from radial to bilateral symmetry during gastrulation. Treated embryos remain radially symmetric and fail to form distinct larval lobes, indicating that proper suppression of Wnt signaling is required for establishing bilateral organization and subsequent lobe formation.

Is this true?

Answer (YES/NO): NO